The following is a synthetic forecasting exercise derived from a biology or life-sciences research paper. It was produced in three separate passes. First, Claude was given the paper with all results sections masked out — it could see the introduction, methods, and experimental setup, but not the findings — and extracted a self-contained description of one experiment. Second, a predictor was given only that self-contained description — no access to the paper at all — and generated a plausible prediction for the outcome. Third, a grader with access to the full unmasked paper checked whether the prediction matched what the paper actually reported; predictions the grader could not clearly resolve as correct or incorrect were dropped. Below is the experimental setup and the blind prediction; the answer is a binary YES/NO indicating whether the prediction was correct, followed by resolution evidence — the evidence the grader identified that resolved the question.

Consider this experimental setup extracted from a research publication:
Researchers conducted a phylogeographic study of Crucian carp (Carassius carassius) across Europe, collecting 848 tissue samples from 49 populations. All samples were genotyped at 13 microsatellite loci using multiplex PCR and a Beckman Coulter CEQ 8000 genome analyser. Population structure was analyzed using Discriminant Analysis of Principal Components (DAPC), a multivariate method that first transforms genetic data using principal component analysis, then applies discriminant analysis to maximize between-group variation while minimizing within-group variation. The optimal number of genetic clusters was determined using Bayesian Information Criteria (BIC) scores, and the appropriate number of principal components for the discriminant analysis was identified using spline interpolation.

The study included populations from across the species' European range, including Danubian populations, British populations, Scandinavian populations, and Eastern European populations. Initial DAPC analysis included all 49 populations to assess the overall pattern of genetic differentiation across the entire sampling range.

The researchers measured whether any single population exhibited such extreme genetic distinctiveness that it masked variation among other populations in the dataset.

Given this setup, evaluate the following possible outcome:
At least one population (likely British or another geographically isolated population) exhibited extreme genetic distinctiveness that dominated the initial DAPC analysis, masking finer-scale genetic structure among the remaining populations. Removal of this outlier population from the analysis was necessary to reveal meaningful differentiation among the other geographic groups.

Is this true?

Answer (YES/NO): NO